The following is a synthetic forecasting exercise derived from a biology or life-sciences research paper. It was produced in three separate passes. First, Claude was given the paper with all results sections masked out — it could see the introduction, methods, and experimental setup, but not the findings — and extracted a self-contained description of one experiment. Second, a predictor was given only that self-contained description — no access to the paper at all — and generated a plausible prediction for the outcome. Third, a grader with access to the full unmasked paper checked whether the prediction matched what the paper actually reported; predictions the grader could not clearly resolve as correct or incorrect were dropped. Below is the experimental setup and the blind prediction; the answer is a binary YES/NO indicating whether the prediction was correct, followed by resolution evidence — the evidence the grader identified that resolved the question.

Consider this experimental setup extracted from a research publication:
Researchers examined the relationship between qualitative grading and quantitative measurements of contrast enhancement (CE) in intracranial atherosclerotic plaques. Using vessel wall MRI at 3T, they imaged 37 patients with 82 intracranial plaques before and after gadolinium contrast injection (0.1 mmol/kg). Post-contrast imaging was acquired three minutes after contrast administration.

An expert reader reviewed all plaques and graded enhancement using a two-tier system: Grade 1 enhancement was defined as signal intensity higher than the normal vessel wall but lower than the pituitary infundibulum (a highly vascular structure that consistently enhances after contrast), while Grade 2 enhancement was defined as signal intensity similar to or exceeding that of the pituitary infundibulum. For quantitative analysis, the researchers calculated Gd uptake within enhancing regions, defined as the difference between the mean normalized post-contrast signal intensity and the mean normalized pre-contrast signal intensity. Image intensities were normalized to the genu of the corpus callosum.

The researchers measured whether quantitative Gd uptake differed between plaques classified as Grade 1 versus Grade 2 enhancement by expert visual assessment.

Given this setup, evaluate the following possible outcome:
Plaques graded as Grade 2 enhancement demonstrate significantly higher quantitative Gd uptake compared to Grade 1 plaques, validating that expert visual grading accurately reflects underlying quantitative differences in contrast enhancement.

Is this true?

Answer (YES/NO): YES